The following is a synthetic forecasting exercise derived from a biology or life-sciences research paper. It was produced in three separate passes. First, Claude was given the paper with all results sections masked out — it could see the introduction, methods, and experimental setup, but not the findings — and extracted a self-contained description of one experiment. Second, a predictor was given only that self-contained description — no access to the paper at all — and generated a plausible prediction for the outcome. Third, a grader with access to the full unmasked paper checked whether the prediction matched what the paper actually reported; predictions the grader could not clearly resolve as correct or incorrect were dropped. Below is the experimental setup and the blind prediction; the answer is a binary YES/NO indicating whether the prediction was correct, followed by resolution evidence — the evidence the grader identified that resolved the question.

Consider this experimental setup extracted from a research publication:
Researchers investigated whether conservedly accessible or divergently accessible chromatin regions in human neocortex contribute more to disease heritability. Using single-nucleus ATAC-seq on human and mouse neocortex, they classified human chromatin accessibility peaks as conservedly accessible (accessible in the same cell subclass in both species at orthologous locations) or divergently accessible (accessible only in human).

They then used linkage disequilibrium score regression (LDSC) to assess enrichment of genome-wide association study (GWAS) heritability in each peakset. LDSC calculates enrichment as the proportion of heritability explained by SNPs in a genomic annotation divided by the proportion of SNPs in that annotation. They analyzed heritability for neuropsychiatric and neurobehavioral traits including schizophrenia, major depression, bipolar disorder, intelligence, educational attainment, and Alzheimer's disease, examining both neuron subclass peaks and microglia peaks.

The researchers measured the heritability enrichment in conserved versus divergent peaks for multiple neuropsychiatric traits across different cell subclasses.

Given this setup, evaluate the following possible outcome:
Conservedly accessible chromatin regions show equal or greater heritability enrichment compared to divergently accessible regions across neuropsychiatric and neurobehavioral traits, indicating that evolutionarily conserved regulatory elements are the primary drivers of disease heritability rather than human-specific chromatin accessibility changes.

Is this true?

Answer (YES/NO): YES